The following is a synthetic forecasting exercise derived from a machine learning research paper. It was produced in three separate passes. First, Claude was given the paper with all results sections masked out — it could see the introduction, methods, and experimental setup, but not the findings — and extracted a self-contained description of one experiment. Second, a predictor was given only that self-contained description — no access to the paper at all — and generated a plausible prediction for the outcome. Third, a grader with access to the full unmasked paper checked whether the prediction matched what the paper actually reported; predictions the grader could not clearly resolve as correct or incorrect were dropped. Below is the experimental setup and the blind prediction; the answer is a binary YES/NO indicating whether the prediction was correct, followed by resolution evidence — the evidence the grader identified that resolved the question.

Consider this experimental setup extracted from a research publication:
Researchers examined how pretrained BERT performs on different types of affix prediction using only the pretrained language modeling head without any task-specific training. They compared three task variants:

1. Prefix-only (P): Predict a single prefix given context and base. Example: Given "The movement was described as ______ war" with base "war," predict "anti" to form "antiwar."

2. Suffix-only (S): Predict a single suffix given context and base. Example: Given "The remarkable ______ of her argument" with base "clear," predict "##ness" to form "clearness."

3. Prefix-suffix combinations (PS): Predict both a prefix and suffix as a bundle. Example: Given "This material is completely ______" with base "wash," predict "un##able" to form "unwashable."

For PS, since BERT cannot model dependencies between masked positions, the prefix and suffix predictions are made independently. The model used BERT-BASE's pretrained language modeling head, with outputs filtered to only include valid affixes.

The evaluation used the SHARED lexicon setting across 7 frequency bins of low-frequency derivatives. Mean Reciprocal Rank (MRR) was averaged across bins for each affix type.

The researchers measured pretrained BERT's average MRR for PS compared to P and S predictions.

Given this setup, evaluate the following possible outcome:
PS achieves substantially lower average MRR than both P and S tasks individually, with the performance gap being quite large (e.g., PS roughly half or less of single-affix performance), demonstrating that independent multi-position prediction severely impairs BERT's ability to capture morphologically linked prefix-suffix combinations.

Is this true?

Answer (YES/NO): YES